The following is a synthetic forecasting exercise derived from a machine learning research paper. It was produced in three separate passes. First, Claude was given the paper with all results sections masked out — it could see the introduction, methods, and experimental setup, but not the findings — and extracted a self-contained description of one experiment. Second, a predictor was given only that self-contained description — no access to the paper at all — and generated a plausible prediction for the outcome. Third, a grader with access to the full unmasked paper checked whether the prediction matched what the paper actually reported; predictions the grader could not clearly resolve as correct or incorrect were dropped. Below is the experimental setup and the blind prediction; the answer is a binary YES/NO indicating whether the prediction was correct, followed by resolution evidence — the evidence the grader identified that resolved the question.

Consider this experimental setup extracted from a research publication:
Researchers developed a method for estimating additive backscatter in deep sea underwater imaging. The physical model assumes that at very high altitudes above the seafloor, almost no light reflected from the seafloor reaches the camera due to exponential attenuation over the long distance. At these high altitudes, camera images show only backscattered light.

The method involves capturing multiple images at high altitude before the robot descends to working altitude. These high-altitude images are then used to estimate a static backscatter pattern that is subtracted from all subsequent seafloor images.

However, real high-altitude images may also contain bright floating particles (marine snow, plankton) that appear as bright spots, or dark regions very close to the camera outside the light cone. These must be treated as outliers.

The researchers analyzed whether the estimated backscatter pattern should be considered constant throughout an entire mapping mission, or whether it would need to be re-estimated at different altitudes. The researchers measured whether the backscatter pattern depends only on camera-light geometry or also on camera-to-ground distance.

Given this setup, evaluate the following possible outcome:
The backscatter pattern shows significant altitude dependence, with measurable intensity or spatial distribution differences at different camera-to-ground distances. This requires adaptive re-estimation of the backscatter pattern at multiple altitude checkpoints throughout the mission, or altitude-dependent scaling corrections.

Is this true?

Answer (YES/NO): NO